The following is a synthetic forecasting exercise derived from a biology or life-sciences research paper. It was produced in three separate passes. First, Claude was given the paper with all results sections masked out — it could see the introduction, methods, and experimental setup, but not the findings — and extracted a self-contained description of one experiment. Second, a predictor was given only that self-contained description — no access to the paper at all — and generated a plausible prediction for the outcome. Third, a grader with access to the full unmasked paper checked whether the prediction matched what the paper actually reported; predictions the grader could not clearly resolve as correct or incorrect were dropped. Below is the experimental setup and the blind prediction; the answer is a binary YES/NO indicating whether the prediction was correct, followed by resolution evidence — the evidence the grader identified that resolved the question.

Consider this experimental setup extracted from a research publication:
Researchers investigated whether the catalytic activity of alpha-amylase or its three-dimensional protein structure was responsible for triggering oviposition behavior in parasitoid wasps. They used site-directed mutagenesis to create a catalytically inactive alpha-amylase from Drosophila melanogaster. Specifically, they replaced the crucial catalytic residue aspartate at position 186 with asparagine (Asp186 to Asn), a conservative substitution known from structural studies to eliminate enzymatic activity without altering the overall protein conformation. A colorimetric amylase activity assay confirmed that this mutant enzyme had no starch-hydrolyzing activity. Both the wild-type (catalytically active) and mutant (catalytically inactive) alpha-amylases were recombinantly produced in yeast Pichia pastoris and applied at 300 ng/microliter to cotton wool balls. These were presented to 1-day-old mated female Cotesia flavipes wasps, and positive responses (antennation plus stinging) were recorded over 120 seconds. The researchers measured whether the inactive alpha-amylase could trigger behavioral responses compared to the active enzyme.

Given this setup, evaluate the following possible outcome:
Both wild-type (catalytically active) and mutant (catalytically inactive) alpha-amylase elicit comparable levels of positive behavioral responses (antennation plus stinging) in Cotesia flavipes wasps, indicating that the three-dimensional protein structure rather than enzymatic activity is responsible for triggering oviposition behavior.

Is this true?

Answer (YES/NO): YES